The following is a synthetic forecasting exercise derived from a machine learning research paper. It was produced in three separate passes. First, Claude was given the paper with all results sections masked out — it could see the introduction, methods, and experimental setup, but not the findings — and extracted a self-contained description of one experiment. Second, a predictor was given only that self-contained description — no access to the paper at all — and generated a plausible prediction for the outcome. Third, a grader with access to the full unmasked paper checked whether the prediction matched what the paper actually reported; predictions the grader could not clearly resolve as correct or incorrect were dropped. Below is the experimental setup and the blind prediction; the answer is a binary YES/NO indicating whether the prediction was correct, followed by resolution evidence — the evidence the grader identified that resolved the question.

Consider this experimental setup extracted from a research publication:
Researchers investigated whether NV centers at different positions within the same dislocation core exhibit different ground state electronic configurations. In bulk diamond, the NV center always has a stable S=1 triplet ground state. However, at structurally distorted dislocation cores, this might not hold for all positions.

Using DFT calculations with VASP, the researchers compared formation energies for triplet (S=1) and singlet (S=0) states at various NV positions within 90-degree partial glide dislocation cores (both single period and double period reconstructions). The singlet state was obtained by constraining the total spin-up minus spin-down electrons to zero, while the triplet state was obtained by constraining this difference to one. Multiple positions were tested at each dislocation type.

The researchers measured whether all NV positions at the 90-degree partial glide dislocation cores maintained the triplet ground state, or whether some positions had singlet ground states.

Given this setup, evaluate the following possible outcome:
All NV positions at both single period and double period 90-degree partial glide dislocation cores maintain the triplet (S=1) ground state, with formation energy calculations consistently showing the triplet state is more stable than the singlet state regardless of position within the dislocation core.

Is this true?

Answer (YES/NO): NO